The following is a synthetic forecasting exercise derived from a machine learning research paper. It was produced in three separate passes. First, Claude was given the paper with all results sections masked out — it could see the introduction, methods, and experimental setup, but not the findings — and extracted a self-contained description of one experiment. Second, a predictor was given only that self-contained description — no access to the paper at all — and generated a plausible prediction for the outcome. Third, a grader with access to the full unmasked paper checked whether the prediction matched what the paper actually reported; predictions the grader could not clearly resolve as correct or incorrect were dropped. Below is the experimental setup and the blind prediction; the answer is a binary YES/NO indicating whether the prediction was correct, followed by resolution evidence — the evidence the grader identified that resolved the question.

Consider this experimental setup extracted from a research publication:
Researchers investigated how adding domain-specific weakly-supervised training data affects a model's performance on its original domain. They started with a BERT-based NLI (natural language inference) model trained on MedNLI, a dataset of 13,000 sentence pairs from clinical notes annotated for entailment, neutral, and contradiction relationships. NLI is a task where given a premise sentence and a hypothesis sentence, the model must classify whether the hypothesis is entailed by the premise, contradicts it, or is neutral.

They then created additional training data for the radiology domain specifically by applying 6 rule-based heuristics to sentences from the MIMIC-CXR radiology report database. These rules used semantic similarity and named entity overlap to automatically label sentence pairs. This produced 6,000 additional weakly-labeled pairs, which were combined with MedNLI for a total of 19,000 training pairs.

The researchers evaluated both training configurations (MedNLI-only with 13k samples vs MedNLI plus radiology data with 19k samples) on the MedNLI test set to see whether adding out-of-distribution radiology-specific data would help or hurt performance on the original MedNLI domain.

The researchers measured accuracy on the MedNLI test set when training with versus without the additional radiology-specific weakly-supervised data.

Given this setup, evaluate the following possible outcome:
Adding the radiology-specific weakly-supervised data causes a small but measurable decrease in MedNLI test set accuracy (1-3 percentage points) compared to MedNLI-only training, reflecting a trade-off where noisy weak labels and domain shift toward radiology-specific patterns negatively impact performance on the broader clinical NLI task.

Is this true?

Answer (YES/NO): YES